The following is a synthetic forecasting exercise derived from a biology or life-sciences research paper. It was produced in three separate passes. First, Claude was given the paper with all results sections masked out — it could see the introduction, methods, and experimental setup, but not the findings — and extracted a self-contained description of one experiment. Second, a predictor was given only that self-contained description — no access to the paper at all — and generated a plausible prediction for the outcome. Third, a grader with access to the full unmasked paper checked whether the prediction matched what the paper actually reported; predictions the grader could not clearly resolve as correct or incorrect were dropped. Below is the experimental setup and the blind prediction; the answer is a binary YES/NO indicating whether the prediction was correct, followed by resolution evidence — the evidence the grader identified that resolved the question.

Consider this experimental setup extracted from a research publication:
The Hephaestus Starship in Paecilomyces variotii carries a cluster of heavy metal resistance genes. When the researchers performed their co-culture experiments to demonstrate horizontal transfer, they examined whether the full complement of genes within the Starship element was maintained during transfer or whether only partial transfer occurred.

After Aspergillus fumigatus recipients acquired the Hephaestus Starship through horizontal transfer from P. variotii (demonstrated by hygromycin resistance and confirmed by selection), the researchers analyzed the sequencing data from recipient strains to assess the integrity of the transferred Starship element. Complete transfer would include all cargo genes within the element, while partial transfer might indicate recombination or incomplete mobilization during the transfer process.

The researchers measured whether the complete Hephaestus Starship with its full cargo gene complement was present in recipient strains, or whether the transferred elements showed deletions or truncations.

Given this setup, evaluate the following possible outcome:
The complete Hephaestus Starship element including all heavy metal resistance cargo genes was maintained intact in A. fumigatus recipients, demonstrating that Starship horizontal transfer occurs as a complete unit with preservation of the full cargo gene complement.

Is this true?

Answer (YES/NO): YES